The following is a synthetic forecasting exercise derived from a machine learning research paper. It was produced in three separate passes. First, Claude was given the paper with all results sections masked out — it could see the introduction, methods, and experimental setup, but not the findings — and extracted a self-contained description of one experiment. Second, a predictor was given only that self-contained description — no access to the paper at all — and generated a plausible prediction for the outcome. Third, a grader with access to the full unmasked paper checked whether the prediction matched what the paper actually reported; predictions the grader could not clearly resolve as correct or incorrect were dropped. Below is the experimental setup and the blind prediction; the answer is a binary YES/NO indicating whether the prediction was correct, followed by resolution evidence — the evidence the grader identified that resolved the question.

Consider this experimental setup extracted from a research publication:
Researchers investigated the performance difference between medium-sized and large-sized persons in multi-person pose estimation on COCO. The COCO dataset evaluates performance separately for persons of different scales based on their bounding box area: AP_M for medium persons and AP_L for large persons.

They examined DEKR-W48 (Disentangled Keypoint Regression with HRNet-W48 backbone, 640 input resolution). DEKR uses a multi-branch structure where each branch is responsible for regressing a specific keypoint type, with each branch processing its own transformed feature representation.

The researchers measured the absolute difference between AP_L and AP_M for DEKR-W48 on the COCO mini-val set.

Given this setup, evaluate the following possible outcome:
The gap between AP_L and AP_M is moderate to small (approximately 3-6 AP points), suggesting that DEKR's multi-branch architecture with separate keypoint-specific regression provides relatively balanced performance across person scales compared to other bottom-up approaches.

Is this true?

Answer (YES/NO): NO